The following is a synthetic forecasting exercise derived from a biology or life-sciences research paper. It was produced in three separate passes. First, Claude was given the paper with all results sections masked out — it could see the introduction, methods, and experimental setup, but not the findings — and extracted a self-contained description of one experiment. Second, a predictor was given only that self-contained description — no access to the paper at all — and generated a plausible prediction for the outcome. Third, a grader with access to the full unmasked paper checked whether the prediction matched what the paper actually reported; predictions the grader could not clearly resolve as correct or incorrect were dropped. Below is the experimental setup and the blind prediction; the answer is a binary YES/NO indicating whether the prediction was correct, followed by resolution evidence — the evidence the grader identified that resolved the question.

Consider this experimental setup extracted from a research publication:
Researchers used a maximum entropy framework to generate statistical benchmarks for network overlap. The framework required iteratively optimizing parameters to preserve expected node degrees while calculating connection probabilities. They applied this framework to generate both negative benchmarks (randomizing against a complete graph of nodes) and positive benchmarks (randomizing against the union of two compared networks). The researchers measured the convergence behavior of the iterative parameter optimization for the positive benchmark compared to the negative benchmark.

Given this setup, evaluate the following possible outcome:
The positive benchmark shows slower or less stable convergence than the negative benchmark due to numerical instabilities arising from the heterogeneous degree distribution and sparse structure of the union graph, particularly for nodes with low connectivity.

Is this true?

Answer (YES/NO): NO